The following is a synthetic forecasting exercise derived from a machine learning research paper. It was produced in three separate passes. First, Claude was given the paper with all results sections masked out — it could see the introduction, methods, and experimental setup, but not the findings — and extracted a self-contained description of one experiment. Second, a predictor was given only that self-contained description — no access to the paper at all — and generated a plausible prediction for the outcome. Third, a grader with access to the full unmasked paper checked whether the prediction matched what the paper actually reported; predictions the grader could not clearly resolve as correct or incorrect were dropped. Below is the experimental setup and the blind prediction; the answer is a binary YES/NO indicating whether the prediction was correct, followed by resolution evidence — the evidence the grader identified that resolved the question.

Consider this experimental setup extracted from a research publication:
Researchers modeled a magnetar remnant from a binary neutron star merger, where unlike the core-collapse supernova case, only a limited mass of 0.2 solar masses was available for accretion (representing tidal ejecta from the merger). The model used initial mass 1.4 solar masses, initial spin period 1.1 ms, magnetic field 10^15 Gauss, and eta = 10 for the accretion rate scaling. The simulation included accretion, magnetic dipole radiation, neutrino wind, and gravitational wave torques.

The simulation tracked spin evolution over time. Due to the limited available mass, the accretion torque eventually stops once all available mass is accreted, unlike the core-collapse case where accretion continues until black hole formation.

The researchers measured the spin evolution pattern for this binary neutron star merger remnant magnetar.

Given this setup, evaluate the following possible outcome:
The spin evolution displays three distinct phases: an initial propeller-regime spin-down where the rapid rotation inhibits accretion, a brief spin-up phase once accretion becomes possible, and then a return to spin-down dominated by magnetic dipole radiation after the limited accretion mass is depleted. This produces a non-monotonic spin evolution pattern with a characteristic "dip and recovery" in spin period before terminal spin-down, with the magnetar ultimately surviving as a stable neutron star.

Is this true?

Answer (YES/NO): NO